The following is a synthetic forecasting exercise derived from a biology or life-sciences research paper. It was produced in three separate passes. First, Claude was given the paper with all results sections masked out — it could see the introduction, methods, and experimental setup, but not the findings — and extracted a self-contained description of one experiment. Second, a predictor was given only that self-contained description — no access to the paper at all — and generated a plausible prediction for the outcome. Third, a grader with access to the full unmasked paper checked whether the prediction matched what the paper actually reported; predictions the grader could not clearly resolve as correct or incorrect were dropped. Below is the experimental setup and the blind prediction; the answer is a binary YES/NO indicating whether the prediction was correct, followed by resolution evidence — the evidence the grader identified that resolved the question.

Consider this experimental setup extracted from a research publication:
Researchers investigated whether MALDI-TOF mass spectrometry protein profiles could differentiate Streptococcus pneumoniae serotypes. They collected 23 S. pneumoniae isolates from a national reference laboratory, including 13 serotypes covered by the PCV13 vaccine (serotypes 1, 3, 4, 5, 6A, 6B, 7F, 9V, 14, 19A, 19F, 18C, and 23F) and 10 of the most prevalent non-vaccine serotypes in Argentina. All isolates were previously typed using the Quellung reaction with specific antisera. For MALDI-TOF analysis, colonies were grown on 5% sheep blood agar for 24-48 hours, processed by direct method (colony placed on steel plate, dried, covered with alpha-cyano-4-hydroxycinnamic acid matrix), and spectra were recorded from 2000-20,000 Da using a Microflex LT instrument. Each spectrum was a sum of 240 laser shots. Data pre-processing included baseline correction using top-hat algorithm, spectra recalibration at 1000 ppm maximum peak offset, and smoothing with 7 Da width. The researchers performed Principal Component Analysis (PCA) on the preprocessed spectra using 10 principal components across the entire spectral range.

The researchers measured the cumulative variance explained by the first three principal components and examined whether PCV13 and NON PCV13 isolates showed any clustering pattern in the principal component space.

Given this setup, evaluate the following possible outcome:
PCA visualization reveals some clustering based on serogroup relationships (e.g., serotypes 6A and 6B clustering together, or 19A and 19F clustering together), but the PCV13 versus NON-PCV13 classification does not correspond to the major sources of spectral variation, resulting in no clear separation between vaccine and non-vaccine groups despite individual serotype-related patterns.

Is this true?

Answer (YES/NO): NO